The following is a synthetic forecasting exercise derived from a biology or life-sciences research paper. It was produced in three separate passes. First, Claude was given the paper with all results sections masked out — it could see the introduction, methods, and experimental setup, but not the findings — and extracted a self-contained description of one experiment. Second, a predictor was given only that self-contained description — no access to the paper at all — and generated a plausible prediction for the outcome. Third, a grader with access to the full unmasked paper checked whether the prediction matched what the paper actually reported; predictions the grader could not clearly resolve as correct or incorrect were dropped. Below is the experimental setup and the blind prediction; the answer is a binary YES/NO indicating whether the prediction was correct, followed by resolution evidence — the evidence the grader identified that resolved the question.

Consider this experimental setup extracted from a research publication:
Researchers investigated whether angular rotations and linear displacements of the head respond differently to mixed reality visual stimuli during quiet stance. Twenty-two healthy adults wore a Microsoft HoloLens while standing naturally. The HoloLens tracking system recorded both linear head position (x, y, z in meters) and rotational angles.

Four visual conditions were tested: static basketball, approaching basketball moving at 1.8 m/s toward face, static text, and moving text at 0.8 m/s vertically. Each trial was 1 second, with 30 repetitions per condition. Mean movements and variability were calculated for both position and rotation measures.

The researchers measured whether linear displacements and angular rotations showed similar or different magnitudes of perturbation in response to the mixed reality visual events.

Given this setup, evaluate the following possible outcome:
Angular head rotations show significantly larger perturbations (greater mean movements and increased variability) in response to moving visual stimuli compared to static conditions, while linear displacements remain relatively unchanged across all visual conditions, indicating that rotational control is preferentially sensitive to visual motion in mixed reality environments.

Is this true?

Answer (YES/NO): NO